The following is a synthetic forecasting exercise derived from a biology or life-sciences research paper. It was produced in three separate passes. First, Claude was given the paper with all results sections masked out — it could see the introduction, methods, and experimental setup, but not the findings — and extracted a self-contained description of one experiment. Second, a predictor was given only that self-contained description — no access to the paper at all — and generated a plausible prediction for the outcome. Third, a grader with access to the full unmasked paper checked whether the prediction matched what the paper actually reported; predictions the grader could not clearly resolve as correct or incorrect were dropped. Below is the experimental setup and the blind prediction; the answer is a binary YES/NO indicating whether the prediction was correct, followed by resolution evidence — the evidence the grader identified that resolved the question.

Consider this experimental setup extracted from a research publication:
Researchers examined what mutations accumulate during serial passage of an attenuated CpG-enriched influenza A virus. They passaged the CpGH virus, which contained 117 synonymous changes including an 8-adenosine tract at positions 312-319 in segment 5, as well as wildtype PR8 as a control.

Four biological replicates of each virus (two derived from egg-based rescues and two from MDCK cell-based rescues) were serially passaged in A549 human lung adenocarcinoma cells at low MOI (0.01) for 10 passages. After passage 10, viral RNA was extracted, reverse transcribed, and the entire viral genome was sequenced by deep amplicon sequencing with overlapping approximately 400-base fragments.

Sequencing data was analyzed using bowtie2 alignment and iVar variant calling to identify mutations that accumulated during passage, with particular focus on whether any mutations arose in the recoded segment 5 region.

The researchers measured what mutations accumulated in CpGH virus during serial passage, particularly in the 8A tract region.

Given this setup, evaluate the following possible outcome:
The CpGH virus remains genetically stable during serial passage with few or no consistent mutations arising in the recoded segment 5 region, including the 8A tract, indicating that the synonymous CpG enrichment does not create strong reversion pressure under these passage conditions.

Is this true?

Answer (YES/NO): NO